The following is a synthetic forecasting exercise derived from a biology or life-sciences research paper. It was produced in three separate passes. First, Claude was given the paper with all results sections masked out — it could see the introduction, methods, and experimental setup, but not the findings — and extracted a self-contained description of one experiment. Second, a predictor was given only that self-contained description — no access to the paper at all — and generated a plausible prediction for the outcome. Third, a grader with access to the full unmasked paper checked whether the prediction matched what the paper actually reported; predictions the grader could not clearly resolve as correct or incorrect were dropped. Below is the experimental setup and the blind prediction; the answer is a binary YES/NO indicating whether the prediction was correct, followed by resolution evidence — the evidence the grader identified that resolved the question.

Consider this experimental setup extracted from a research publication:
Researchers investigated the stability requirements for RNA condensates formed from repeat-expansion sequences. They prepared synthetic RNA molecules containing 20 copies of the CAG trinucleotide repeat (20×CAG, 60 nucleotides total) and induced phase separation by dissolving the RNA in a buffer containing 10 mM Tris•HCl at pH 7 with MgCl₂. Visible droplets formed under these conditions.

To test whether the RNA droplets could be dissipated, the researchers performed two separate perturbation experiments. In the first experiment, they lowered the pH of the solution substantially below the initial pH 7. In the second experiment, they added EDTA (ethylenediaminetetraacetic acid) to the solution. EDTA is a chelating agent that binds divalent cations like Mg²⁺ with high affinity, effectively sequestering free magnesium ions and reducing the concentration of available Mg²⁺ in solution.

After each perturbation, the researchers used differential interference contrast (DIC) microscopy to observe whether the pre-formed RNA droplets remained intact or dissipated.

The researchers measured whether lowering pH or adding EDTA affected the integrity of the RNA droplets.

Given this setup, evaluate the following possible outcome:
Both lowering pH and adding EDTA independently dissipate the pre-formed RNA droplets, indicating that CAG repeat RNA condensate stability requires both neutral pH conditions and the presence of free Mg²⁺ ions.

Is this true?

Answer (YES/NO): YES